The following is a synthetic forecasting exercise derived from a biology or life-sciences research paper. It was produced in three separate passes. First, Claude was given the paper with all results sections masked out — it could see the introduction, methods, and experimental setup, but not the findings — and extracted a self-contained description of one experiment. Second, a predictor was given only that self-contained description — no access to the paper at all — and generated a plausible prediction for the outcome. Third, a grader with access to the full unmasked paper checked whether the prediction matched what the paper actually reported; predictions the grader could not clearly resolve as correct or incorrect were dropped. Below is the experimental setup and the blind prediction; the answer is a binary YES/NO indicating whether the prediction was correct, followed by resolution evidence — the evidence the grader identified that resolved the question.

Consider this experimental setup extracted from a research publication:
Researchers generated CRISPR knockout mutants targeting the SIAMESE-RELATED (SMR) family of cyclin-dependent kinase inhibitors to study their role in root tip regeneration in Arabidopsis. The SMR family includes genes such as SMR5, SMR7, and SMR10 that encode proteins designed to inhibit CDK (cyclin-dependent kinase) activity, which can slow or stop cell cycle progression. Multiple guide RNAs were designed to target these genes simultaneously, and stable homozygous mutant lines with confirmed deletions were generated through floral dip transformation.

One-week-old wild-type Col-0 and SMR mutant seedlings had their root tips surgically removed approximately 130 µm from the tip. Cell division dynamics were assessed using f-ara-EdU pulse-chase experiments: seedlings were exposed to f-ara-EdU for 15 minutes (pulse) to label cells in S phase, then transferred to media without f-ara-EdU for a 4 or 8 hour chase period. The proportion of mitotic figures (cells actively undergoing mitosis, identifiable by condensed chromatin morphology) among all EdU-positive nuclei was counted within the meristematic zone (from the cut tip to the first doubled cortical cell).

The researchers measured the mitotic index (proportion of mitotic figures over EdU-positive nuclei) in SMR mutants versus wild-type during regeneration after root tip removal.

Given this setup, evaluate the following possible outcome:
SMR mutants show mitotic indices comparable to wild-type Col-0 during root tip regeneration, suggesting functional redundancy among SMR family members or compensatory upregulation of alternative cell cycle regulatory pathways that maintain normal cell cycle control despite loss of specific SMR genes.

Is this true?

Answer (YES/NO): NO